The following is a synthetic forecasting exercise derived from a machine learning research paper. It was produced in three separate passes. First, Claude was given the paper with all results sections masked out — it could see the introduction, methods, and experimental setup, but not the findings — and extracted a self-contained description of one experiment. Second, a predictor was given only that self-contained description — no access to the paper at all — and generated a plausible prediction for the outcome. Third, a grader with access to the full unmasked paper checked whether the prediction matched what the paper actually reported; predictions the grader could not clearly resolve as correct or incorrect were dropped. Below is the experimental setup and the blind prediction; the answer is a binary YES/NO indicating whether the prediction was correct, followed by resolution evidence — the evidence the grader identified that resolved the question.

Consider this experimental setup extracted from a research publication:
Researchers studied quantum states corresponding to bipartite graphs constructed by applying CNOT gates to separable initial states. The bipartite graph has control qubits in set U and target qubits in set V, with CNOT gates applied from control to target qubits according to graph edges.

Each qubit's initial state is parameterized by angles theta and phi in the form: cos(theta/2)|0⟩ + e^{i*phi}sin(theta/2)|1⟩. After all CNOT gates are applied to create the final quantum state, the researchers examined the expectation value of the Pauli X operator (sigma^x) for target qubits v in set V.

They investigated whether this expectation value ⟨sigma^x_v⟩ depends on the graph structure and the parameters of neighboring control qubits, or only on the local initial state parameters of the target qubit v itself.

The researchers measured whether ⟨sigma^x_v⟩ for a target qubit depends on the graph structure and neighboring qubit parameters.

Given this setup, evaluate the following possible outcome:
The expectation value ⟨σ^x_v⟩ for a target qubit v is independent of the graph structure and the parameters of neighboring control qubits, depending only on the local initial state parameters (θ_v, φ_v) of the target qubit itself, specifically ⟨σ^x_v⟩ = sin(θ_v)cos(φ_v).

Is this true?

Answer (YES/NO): YES